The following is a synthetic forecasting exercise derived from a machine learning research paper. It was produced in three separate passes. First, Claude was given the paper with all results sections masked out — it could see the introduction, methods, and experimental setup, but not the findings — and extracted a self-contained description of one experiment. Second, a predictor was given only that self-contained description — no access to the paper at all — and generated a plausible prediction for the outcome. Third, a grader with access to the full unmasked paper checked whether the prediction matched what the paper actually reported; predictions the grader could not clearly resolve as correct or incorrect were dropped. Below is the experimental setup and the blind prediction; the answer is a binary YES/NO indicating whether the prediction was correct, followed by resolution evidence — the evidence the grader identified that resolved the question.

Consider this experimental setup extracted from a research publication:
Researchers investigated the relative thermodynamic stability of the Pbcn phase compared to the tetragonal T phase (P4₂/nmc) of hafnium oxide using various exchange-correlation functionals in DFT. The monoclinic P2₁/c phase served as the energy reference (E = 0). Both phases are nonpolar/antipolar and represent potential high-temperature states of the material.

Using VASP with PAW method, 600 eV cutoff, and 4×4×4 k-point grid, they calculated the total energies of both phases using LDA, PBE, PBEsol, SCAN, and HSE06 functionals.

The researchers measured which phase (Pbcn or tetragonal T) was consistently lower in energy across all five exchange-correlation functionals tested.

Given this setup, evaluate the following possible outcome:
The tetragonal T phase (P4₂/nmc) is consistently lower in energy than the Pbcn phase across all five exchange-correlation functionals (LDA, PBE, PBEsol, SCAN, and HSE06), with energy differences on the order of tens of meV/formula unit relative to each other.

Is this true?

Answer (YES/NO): NO